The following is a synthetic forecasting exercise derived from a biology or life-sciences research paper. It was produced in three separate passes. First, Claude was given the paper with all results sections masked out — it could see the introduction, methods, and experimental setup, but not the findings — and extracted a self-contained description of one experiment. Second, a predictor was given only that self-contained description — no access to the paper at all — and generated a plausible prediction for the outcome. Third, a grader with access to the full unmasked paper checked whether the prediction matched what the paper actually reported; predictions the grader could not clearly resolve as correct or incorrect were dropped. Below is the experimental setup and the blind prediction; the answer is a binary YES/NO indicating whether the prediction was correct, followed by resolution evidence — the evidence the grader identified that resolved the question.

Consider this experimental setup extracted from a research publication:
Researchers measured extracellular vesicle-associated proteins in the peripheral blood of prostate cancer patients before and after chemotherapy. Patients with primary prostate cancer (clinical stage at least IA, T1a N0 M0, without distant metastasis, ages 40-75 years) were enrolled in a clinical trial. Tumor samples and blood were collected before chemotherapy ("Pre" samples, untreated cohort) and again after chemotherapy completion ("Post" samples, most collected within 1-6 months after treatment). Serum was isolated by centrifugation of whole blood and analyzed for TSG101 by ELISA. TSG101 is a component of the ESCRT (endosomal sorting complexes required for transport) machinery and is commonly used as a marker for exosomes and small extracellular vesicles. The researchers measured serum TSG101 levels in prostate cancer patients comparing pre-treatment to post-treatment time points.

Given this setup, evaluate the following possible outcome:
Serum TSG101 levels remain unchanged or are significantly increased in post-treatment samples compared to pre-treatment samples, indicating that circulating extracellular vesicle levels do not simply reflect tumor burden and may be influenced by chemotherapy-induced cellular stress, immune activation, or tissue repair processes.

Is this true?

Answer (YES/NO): YES